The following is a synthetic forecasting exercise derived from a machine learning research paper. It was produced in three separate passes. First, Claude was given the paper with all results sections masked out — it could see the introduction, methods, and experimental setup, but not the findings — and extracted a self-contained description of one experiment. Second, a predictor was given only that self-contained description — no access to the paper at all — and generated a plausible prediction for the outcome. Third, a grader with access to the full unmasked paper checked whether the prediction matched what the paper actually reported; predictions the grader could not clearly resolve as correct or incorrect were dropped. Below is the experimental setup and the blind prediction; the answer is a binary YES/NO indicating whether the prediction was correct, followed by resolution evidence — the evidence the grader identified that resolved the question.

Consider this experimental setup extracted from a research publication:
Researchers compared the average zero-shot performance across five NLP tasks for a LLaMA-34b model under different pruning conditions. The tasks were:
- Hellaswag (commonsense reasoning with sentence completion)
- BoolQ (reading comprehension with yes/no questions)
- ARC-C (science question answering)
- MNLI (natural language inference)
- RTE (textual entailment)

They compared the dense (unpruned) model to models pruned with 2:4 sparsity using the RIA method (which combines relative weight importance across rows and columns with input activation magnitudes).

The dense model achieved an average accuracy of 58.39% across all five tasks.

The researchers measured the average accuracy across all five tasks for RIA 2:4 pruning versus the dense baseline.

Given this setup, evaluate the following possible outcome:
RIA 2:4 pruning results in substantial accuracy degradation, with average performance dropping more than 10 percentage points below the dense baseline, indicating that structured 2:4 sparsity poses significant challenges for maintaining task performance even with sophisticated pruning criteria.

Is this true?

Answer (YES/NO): NO